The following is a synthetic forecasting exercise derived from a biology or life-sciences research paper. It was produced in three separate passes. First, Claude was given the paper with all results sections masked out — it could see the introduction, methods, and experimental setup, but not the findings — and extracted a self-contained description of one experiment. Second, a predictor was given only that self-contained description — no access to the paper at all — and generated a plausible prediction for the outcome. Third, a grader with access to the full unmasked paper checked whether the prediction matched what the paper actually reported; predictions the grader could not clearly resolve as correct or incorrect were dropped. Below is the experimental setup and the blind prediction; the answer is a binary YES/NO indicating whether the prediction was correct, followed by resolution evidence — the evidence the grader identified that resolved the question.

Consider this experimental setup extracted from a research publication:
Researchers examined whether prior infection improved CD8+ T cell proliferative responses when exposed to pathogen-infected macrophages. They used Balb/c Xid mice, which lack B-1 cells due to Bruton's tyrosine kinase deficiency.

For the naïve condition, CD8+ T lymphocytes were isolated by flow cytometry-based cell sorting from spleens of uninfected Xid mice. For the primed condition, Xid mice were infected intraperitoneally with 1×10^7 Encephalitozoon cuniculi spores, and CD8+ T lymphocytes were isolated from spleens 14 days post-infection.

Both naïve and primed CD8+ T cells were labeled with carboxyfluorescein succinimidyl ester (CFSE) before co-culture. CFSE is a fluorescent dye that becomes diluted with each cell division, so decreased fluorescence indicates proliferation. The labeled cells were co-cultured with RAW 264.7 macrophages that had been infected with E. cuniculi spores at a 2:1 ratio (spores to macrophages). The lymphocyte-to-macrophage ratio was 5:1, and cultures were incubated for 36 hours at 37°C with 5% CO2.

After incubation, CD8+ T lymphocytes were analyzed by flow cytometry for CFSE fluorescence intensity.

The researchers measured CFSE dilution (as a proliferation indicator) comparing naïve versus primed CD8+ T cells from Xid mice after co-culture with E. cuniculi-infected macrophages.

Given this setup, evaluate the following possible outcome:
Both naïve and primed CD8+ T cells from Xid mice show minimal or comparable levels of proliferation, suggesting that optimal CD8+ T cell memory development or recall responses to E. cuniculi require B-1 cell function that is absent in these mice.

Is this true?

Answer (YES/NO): YES